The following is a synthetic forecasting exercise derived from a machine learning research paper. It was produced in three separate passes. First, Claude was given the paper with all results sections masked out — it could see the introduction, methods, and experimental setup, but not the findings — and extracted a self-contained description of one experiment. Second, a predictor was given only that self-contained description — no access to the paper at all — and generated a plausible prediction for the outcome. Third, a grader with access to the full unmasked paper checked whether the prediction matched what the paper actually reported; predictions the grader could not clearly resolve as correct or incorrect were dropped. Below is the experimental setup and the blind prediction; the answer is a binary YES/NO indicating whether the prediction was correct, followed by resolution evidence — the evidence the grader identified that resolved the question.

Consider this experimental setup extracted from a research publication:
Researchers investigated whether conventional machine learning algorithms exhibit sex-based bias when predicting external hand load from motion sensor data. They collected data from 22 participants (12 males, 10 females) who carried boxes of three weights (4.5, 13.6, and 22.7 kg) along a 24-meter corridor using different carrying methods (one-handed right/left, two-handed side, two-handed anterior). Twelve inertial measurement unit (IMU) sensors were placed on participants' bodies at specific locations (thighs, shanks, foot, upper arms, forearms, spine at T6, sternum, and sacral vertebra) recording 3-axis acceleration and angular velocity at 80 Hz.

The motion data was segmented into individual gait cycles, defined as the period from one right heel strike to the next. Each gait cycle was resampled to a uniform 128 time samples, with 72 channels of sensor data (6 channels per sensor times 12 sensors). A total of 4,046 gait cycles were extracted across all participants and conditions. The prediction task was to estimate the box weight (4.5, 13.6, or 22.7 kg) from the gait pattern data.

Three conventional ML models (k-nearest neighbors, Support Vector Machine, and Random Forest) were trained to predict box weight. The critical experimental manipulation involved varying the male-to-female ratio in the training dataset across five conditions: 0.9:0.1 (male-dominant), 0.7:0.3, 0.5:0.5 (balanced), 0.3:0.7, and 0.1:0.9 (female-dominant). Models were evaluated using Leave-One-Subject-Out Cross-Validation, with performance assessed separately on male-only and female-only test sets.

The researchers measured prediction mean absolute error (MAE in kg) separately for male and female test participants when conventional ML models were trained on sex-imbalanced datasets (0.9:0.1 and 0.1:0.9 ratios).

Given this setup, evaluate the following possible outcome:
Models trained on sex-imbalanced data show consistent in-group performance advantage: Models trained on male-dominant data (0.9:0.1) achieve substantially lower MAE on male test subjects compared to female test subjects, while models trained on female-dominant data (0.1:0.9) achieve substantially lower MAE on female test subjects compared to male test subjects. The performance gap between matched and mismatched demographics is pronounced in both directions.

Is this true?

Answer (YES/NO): YES